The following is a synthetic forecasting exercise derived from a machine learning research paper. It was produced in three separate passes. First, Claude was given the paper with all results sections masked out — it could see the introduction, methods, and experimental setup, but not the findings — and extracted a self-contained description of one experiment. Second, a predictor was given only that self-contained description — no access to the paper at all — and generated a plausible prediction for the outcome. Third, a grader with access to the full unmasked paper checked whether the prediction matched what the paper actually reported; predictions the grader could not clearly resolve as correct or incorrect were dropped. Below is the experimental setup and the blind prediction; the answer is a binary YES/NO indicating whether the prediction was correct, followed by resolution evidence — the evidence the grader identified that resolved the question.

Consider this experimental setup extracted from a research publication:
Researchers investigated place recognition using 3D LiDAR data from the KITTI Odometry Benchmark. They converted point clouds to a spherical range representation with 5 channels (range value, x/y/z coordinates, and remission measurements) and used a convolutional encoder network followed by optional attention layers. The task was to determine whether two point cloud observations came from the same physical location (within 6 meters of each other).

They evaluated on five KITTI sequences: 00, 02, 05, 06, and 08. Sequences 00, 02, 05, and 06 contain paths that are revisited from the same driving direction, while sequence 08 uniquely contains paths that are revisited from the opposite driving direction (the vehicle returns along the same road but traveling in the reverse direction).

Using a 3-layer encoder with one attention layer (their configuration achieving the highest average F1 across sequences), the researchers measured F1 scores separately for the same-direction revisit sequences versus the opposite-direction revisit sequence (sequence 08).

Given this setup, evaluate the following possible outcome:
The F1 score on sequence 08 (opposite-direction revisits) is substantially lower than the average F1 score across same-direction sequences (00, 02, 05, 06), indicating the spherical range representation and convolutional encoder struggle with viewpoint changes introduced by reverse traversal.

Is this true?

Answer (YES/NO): YES